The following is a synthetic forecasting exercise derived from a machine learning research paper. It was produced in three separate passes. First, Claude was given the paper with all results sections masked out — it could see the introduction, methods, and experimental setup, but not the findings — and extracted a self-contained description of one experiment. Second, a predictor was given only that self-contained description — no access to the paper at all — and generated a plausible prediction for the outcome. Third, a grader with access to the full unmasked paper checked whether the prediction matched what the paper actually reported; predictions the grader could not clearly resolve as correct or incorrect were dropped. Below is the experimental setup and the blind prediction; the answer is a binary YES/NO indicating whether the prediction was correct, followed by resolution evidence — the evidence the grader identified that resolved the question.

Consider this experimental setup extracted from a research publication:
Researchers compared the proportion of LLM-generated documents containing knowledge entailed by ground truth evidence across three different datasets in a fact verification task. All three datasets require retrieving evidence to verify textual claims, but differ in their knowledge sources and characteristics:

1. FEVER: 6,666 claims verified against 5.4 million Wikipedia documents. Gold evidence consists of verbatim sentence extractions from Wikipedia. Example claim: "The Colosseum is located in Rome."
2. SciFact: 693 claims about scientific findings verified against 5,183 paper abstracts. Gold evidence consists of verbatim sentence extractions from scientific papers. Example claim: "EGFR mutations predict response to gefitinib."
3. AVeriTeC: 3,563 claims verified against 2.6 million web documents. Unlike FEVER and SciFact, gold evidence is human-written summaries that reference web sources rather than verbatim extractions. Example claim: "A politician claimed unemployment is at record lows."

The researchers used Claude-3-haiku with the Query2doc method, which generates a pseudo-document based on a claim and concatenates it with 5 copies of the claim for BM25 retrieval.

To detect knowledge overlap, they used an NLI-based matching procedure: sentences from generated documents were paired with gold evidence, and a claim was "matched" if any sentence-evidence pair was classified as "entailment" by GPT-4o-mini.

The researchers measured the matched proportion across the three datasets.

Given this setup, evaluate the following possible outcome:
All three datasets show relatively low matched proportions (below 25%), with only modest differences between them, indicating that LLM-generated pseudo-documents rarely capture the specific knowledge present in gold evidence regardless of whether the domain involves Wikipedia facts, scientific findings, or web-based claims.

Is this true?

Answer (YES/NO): NO